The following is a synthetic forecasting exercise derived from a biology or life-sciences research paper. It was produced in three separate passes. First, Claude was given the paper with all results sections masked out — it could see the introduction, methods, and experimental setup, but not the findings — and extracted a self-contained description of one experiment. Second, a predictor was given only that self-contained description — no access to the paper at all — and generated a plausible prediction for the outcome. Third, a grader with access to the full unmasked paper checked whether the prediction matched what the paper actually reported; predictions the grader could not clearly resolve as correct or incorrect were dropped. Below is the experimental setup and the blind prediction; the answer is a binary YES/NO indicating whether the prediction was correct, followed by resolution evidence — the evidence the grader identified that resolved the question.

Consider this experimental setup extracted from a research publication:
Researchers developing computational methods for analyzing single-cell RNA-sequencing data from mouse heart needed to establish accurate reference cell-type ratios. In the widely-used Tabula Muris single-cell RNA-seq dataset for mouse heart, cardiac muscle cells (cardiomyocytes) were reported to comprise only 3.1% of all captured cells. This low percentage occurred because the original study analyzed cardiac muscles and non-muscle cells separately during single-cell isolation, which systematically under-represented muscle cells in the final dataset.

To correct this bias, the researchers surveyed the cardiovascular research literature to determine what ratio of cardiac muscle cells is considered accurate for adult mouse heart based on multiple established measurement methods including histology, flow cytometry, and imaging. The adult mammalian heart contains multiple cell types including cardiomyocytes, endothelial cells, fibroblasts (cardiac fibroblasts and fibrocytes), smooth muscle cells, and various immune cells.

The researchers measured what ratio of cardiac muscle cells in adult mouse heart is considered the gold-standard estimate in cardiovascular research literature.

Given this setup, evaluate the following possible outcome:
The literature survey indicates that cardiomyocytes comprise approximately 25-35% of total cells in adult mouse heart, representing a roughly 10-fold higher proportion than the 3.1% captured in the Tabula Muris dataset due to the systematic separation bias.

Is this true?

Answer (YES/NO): NO